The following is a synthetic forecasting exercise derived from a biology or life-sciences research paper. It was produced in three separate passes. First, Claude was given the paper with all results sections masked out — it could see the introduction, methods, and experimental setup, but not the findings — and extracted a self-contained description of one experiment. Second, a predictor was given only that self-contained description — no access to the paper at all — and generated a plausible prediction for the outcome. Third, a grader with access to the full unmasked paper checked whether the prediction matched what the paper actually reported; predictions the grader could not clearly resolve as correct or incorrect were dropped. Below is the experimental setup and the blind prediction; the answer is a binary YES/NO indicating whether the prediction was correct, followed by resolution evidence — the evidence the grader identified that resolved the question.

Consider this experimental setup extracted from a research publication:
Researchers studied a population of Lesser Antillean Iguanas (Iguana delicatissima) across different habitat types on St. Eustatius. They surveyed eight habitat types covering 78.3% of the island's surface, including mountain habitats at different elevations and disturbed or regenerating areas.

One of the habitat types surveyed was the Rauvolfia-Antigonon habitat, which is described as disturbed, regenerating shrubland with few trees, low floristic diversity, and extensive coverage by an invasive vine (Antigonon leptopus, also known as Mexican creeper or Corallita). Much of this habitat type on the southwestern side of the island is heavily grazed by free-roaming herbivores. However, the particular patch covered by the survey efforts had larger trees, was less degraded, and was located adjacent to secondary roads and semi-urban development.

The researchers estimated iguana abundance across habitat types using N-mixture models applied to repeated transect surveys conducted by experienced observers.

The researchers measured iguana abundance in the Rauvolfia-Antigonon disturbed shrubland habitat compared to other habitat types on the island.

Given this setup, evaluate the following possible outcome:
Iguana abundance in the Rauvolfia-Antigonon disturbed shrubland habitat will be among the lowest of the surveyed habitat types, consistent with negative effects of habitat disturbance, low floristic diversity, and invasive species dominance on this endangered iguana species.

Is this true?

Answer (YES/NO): NO